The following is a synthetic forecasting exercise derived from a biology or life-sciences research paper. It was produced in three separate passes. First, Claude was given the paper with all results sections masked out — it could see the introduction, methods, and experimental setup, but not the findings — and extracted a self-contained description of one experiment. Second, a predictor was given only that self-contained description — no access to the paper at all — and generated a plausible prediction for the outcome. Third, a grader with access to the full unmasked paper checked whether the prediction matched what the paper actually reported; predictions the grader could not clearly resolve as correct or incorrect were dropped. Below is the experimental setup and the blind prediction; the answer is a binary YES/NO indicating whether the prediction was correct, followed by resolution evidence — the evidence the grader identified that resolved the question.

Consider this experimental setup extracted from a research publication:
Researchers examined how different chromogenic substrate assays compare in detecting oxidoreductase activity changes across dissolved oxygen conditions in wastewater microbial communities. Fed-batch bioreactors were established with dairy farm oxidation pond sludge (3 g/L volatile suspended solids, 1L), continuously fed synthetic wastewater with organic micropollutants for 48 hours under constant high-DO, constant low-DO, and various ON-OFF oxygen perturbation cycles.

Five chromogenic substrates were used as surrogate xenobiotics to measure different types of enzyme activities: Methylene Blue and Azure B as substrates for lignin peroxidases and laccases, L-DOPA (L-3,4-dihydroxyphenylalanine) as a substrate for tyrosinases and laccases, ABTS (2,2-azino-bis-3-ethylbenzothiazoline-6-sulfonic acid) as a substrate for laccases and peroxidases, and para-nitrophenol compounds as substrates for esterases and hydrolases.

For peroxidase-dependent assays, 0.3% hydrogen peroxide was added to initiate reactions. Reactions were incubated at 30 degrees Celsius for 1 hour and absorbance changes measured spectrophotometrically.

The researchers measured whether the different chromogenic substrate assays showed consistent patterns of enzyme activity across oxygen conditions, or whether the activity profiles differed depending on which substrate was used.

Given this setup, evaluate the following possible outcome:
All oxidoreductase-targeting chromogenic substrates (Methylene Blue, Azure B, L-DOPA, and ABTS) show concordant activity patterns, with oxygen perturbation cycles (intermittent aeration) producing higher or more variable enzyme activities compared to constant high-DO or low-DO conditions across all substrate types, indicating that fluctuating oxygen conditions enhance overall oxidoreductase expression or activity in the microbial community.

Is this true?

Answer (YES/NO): YES